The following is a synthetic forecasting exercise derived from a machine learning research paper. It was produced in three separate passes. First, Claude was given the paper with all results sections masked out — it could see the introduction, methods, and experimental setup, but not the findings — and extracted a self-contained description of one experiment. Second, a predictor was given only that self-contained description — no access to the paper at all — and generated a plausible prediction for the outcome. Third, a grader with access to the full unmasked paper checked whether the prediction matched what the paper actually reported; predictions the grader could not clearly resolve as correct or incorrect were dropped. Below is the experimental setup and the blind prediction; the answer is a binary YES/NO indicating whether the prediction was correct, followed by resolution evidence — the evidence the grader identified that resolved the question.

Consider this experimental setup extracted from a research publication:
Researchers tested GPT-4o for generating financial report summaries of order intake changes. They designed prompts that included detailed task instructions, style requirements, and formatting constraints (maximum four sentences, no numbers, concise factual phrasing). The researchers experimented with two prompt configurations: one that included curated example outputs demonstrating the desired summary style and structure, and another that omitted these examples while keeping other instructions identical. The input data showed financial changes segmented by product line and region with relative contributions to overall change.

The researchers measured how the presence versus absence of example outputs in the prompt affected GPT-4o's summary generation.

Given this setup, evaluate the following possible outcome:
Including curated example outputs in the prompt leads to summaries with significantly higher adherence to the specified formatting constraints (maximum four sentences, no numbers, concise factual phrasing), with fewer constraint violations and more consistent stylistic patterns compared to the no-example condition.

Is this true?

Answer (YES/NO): YES